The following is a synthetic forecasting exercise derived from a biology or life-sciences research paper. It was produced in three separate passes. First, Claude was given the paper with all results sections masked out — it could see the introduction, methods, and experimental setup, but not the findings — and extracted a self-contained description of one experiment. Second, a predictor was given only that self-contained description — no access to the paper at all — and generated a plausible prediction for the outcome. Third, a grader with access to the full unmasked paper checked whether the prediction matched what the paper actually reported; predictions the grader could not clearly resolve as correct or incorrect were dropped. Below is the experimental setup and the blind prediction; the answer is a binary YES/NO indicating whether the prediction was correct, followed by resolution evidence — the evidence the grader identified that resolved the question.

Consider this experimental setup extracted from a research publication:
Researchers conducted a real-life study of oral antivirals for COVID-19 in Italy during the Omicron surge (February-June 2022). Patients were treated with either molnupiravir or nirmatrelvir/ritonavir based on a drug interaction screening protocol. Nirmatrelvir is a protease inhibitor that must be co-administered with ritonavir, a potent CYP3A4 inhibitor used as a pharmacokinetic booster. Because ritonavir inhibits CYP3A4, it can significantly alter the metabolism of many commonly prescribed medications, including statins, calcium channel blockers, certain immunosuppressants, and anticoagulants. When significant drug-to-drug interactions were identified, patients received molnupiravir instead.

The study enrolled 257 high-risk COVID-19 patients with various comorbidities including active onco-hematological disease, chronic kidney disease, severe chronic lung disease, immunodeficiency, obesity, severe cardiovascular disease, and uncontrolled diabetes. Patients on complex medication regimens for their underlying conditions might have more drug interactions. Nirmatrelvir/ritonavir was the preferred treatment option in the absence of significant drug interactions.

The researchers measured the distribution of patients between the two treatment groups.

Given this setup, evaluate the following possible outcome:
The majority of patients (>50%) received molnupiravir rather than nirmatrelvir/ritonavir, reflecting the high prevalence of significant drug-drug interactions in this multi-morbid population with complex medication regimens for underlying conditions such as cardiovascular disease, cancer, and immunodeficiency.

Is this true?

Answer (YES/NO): YES